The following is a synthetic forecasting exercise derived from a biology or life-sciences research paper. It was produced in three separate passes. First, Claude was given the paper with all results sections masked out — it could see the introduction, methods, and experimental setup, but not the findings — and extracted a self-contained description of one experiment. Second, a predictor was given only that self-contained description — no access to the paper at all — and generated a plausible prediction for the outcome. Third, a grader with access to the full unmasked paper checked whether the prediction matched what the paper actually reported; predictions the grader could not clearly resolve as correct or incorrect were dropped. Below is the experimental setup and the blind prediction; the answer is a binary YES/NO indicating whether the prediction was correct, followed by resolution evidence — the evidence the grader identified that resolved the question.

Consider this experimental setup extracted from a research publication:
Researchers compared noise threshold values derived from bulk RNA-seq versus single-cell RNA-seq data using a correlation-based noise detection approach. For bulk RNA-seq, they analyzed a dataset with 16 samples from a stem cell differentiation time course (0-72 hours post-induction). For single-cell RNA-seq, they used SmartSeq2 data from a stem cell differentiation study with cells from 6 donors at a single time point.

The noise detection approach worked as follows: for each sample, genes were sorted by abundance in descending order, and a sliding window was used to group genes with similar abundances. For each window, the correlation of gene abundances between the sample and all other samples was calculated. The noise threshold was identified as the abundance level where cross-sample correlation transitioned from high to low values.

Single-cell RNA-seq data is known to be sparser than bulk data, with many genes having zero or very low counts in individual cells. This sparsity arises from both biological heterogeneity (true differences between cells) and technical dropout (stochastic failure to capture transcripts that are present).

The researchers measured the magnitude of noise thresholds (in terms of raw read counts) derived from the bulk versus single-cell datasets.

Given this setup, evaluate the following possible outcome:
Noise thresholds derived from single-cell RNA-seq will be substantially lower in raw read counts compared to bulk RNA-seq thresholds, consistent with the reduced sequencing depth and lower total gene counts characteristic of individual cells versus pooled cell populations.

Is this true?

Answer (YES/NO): YES